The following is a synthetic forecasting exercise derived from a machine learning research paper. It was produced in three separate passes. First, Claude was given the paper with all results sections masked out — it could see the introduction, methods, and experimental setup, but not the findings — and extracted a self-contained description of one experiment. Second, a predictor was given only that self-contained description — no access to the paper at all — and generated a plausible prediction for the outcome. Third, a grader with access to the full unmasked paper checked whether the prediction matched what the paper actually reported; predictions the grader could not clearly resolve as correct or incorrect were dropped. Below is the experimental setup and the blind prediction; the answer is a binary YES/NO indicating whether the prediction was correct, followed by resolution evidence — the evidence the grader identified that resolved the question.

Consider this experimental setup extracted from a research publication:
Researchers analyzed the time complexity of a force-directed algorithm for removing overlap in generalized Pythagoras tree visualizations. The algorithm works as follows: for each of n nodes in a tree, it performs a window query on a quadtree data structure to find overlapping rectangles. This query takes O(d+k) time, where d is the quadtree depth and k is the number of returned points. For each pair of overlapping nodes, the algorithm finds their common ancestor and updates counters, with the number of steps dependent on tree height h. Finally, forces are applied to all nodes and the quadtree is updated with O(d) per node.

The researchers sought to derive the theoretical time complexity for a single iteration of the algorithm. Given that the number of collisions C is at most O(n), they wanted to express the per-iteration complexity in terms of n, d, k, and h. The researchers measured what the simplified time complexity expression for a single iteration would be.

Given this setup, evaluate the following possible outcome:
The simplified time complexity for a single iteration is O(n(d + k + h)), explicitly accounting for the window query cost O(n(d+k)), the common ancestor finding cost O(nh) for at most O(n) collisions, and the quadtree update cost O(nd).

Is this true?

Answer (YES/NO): YES